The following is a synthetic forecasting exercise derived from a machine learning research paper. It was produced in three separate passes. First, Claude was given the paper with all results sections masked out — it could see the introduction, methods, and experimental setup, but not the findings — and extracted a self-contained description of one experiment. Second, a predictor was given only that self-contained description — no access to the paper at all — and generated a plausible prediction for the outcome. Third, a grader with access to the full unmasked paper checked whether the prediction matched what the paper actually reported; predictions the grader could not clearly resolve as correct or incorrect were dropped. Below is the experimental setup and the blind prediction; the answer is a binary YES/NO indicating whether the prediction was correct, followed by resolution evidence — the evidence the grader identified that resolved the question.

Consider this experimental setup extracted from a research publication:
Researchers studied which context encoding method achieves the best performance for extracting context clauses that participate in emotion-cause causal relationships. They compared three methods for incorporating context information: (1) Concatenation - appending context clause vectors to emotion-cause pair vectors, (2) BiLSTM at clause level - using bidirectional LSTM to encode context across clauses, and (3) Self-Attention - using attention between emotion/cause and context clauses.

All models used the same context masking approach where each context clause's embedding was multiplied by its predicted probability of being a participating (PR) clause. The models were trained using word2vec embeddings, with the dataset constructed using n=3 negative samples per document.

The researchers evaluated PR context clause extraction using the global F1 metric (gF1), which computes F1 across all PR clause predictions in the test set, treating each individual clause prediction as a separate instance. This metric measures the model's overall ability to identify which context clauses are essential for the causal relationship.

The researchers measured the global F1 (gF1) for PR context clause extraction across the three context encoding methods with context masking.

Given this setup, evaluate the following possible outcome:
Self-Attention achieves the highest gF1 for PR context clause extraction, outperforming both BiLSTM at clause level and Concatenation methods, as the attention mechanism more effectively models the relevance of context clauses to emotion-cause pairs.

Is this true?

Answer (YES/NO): YES